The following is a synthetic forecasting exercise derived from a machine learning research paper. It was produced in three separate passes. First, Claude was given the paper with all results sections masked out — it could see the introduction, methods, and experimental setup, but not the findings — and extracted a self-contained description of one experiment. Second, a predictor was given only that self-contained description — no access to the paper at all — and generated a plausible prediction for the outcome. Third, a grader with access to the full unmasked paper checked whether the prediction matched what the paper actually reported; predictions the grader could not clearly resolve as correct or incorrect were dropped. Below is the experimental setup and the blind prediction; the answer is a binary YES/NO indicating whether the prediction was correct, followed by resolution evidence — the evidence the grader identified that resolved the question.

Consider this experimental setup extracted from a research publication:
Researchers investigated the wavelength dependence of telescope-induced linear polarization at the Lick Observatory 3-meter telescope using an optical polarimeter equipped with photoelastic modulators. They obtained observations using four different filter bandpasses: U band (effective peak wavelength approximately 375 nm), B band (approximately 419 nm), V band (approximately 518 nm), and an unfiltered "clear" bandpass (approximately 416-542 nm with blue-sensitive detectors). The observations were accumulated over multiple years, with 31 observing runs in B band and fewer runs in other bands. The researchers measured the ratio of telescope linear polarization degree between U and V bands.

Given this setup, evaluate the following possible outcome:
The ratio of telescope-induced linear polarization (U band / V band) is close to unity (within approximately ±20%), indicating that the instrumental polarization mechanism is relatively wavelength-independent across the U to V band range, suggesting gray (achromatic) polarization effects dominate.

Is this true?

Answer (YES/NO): NO